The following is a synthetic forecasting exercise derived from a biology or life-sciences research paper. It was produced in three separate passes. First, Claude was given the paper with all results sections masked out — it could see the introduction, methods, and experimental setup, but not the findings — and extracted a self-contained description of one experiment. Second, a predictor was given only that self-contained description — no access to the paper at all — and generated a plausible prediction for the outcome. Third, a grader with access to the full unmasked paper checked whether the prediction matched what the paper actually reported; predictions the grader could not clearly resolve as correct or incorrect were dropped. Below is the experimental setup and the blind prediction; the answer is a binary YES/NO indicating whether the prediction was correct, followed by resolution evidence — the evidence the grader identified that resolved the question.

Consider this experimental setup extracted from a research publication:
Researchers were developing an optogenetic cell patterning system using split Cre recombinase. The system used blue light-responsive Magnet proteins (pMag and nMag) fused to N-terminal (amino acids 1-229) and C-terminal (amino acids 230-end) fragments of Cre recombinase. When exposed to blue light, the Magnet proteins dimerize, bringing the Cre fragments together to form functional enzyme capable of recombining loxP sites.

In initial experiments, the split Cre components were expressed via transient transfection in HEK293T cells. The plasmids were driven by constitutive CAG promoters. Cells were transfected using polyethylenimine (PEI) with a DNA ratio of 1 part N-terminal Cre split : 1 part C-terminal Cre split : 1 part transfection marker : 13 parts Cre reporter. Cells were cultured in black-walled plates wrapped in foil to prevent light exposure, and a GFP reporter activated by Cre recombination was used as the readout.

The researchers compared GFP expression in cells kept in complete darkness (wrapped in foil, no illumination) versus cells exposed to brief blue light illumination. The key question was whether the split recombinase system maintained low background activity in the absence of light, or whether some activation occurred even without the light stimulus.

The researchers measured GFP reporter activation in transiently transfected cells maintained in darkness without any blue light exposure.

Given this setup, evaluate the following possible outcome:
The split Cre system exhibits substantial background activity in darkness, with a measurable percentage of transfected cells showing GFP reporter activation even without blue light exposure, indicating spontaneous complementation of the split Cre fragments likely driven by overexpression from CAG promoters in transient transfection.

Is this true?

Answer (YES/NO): YES